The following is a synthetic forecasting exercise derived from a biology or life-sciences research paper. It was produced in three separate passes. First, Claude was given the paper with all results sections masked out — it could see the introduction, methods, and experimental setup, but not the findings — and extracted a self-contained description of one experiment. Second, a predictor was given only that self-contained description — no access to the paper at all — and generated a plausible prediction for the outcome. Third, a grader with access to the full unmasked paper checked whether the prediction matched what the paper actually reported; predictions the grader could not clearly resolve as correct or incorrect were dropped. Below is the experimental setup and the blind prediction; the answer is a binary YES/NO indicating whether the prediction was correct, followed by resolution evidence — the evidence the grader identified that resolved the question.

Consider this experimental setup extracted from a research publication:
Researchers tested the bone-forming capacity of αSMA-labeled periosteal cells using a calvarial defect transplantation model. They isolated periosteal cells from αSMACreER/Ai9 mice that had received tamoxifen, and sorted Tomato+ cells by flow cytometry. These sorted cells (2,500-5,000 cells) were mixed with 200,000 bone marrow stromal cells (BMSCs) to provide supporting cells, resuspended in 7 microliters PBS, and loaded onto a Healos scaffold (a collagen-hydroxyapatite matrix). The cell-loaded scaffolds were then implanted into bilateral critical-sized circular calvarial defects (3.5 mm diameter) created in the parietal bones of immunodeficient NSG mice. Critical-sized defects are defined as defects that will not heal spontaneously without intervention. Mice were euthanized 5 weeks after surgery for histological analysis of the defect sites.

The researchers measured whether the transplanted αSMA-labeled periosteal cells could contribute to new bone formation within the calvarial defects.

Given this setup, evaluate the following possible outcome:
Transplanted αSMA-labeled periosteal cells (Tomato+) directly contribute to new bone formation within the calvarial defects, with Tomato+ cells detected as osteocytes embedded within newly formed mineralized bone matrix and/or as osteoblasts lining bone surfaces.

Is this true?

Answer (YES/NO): YES